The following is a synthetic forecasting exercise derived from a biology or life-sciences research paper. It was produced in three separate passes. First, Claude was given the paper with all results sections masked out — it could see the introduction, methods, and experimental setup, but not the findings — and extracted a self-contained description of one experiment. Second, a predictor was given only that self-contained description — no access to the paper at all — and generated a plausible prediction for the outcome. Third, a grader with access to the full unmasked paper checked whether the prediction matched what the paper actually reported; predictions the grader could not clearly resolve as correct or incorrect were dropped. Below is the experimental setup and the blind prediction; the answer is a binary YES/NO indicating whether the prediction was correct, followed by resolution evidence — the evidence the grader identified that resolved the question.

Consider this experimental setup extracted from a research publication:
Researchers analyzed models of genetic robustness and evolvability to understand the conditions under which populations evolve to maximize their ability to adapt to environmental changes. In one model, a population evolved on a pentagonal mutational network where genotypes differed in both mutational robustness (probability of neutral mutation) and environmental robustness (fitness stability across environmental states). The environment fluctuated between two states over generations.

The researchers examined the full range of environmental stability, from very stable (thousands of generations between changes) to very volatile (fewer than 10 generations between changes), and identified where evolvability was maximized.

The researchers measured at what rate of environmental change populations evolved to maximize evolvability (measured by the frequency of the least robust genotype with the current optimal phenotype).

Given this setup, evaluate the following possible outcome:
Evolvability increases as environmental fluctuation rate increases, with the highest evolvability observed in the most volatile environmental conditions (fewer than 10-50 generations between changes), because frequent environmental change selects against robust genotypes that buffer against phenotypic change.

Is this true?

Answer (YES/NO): NO